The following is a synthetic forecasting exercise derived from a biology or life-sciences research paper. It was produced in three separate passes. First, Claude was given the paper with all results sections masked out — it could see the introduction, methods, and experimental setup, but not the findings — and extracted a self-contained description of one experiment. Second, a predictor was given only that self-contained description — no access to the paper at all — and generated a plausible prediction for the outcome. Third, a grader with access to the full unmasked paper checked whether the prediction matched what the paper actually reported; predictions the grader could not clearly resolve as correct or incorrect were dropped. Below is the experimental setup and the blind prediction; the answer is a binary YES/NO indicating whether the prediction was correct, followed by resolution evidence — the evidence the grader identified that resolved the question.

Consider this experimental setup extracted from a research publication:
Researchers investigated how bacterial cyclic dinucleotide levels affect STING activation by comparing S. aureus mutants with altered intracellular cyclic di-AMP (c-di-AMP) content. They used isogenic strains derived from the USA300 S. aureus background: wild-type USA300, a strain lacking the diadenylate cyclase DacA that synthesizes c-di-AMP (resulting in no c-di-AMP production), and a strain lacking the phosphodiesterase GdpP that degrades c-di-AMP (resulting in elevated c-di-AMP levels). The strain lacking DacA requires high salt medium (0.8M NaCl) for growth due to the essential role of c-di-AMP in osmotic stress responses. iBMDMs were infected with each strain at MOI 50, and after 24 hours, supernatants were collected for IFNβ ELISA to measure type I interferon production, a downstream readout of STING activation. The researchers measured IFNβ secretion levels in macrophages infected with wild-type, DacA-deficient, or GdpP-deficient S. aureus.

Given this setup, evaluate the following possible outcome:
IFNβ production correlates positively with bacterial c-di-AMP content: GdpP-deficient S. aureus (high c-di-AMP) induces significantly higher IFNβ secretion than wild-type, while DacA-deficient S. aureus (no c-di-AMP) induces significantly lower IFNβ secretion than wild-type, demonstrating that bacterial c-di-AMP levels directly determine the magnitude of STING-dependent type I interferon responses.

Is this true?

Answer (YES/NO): YES